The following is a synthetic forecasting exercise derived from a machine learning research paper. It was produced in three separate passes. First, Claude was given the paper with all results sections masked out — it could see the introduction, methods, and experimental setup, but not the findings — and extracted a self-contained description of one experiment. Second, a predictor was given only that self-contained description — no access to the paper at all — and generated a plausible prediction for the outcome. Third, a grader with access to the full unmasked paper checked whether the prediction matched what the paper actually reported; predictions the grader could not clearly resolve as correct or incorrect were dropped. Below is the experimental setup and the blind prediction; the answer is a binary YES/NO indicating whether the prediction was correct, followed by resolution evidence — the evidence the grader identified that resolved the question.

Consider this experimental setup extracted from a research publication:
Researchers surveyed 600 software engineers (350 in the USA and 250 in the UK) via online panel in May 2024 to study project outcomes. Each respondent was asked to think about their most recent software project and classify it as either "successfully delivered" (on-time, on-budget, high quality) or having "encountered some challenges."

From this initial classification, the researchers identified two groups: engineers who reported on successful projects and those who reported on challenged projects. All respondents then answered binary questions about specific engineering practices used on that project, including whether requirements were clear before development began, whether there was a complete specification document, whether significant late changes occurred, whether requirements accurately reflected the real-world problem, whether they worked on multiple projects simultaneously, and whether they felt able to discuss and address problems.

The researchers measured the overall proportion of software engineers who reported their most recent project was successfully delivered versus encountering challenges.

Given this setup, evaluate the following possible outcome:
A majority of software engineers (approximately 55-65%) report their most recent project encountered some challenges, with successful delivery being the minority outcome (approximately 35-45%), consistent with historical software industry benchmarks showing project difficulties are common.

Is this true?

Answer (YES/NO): NO